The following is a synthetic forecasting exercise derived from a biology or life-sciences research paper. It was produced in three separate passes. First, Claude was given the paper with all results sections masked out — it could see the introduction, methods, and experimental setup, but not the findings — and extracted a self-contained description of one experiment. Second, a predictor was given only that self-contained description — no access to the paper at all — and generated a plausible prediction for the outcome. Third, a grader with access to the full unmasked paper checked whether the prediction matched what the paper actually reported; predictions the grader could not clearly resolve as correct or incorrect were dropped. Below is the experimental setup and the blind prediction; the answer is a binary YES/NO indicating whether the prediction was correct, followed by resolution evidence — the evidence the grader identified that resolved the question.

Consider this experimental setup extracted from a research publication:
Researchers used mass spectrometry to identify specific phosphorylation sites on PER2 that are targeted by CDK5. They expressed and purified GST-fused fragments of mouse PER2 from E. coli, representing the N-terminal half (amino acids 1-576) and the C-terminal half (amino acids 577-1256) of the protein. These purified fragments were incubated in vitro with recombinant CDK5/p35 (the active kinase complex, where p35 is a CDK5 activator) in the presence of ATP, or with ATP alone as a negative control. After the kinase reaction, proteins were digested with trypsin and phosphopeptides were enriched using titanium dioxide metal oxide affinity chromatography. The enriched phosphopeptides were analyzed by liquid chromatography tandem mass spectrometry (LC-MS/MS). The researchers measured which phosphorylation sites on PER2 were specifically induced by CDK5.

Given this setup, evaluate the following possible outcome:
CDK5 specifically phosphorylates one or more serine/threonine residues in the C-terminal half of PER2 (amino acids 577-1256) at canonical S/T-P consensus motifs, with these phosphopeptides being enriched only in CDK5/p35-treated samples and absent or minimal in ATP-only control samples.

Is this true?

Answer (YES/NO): NO